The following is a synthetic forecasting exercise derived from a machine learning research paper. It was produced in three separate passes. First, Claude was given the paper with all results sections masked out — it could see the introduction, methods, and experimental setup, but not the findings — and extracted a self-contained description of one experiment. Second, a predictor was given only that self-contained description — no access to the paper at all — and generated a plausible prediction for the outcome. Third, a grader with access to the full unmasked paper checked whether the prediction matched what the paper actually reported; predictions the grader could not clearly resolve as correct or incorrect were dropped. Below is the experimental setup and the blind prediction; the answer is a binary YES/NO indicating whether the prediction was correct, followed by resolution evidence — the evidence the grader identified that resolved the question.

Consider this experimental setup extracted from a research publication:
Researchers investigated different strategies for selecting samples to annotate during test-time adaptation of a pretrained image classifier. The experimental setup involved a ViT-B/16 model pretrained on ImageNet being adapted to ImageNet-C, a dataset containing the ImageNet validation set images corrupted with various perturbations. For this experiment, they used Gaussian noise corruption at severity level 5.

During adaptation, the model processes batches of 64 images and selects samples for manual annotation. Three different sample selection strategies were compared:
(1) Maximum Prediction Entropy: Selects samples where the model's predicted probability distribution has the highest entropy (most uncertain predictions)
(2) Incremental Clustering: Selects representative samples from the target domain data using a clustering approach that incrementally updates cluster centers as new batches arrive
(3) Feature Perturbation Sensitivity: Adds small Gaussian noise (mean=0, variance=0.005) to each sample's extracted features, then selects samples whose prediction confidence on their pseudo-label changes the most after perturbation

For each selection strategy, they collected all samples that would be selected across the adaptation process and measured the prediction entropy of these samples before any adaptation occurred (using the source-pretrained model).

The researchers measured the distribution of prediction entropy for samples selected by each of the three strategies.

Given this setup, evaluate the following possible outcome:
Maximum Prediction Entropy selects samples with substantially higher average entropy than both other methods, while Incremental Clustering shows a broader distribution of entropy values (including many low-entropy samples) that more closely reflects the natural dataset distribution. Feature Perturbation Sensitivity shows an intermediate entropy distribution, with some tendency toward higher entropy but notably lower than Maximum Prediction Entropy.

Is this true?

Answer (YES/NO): NO